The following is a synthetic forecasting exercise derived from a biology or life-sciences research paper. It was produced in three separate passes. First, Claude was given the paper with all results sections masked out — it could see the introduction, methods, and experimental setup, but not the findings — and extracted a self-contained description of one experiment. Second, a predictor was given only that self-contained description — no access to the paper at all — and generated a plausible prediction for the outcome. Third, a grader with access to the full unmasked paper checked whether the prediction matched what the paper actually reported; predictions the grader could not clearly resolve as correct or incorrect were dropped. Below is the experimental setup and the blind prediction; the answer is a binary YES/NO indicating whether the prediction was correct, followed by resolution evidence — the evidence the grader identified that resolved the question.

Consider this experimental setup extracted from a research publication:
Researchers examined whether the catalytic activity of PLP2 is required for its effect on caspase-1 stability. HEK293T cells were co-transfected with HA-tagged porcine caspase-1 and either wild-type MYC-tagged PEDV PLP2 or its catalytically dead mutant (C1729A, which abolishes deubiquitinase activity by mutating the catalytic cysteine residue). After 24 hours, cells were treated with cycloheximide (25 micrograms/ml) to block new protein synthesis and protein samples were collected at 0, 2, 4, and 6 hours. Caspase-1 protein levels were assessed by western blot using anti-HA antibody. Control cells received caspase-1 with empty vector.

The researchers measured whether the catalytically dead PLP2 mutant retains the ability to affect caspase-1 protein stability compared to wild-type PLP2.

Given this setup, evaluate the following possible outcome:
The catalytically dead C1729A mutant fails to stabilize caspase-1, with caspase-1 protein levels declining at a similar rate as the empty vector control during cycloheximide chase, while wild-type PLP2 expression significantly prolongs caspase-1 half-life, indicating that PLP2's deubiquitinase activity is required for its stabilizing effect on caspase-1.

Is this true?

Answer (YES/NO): YES